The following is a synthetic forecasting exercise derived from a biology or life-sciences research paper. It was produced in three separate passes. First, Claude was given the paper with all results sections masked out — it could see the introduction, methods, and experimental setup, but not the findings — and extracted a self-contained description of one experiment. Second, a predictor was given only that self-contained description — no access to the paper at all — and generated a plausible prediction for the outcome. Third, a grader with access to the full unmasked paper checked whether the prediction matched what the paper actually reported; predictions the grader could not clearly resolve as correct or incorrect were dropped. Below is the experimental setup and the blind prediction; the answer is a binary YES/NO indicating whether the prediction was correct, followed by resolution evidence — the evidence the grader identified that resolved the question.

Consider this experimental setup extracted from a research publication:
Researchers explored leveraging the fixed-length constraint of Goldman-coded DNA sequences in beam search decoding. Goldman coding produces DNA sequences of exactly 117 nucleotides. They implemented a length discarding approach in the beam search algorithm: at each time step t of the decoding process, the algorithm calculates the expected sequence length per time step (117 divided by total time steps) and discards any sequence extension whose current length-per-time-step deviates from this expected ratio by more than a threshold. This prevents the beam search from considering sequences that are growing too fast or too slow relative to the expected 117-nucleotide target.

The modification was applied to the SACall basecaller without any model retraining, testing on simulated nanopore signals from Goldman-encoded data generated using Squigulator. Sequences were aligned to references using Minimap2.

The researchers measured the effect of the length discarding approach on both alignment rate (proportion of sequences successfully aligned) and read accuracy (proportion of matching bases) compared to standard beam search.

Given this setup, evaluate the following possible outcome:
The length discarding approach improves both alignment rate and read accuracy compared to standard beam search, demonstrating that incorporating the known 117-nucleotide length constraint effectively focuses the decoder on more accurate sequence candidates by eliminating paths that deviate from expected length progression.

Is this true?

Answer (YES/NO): NO